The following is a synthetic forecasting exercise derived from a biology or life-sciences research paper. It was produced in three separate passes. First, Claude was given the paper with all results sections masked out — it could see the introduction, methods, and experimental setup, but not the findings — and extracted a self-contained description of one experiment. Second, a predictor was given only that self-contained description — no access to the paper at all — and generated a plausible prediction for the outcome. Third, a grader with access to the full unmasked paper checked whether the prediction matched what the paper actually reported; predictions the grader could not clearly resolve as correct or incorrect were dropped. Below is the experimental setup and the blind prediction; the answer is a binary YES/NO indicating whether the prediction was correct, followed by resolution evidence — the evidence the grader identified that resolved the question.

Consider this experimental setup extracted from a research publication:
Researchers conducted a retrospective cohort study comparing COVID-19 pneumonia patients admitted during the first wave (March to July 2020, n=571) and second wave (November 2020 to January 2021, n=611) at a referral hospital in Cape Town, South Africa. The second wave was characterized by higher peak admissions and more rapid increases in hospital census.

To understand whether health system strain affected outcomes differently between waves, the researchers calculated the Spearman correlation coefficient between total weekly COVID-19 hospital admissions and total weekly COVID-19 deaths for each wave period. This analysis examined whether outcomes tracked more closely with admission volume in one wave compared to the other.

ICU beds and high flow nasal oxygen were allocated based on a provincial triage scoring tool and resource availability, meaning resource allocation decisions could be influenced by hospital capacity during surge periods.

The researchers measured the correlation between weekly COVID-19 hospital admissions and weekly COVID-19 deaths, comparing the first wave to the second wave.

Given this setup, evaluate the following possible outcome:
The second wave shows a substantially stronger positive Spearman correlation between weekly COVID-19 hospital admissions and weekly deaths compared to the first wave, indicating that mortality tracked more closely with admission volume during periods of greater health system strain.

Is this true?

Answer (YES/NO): YES